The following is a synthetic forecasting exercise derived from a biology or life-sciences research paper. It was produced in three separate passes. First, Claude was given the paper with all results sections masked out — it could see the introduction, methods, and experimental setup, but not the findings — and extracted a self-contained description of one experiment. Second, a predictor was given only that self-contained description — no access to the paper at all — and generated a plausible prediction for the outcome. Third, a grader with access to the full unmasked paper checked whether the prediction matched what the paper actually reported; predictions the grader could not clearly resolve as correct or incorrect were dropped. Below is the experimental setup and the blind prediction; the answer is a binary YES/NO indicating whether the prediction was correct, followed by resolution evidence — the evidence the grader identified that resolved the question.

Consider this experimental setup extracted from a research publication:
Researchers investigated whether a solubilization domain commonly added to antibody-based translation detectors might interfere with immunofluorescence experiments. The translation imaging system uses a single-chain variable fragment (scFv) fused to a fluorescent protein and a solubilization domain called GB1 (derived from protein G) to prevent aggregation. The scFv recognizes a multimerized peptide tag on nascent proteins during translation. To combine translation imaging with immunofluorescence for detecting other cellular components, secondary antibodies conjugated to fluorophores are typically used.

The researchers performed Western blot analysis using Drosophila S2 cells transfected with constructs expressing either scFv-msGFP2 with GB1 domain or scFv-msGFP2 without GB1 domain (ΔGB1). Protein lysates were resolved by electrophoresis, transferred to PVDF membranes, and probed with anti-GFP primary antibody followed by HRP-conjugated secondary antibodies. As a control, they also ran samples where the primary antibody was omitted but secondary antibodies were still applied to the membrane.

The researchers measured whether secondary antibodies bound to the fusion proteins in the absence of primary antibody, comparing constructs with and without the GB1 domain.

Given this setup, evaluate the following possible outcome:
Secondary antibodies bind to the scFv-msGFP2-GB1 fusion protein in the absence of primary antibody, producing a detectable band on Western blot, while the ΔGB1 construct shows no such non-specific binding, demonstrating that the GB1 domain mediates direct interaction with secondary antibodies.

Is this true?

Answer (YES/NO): YES